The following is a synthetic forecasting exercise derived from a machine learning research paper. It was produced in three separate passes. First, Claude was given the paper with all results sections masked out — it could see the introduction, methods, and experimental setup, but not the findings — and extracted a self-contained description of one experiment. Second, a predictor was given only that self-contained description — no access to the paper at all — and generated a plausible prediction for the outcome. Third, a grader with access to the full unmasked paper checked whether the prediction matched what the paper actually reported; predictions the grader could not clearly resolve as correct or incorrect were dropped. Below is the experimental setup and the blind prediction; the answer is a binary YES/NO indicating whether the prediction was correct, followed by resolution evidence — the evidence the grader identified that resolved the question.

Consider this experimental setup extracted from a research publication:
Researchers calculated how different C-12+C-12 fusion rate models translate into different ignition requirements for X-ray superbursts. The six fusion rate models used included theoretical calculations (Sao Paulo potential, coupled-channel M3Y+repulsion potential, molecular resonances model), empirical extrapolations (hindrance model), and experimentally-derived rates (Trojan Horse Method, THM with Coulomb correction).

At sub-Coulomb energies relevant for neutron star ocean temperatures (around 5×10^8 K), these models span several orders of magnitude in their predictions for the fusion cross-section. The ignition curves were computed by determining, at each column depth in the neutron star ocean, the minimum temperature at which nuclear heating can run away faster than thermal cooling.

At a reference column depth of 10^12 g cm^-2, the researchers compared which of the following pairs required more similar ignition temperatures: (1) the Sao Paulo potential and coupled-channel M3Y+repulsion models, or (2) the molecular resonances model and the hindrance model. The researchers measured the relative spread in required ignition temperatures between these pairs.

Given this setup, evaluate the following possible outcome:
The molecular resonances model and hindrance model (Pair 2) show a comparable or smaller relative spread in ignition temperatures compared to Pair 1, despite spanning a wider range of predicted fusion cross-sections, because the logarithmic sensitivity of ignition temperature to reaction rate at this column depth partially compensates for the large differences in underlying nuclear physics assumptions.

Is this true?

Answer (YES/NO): NO